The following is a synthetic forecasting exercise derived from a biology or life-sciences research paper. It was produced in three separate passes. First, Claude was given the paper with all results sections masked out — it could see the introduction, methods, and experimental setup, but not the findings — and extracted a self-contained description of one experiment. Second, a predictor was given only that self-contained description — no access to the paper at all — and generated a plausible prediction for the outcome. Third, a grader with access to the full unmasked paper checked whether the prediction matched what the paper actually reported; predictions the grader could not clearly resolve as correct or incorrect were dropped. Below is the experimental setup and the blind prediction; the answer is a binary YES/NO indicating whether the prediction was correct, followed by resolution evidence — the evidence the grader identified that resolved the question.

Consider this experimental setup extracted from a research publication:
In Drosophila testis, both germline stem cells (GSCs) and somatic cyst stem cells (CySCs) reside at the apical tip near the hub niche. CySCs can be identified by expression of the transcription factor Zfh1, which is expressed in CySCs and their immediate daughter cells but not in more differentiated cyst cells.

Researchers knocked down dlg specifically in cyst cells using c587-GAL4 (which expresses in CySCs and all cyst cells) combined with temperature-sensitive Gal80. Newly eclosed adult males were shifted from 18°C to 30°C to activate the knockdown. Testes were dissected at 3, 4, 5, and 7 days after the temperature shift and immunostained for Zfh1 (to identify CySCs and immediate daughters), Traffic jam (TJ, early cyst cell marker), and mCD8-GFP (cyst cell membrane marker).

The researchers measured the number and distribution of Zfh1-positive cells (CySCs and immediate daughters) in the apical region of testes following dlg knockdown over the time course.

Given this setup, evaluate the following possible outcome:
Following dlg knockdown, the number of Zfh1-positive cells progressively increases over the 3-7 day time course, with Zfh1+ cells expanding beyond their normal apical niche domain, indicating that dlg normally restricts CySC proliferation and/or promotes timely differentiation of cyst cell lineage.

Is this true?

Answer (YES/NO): NO